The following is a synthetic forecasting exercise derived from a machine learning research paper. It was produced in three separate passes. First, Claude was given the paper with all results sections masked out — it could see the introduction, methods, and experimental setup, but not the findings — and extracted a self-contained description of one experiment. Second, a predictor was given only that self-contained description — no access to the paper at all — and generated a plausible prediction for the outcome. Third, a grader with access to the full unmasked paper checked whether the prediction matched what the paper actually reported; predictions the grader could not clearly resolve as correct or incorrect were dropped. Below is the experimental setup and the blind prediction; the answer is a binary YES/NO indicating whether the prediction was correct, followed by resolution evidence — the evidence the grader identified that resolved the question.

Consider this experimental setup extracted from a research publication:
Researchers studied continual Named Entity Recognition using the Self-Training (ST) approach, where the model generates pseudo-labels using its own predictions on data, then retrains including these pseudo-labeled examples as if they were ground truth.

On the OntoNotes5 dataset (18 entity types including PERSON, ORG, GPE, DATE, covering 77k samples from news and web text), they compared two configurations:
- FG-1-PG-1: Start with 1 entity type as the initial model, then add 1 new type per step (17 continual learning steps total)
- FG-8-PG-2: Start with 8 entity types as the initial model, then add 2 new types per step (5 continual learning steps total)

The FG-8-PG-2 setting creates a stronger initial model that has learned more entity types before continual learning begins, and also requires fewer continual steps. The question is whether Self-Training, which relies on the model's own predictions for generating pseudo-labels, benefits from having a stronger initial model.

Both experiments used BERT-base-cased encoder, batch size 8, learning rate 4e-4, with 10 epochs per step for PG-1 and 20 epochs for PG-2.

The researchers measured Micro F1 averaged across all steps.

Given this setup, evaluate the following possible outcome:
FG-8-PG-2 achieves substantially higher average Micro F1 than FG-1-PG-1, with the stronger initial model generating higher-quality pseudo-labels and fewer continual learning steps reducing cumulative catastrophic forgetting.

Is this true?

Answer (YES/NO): YES